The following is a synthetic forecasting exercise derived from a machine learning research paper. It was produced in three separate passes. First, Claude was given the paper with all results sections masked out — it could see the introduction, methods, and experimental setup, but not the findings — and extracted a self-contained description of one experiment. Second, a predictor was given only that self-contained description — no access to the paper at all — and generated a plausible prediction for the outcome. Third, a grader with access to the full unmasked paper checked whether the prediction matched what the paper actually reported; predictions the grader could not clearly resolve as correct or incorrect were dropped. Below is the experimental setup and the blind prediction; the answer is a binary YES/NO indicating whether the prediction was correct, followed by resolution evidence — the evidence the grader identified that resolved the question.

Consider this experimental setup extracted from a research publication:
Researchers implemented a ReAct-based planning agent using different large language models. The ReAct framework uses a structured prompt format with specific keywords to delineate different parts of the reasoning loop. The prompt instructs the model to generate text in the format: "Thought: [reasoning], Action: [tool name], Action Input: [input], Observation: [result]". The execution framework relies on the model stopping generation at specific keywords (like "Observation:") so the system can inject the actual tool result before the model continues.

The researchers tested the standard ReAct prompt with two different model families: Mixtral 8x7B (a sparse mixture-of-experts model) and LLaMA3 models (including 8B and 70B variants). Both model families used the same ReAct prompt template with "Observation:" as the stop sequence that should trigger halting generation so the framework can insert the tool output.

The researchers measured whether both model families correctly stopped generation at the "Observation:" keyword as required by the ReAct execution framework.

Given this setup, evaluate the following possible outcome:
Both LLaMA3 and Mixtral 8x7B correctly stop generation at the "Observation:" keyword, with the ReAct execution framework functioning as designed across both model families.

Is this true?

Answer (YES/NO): NO